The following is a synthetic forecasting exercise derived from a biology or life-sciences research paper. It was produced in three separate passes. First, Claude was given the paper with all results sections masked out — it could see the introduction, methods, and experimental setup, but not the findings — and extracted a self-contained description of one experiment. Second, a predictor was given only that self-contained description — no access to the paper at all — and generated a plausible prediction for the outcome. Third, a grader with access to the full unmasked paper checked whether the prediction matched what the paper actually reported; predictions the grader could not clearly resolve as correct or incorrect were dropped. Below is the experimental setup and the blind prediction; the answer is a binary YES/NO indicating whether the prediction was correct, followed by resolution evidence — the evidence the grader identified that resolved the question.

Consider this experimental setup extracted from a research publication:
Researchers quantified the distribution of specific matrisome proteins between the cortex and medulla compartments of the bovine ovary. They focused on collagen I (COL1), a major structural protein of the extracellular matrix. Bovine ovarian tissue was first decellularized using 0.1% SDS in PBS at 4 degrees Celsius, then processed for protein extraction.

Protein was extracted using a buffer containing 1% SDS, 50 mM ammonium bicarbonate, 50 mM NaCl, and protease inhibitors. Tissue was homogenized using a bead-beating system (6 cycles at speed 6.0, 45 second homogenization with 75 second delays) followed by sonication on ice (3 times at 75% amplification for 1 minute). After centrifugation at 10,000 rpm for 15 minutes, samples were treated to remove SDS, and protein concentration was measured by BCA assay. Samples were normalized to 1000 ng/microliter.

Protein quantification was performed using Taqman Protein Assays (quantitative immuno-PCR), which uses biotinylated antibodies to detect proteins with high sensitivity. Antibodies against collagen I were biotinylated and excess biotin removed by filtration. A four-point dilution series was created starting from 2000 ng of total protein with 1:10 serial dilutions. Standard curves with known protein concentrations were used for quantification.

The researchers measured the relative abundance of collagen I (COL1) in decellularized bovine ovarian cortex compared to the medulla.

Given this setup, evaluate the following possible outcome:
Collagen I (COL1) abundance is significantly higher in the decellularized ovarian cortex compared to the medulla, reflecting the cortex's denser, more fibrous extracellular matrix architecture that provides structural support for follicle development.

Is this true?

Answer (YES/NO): YES